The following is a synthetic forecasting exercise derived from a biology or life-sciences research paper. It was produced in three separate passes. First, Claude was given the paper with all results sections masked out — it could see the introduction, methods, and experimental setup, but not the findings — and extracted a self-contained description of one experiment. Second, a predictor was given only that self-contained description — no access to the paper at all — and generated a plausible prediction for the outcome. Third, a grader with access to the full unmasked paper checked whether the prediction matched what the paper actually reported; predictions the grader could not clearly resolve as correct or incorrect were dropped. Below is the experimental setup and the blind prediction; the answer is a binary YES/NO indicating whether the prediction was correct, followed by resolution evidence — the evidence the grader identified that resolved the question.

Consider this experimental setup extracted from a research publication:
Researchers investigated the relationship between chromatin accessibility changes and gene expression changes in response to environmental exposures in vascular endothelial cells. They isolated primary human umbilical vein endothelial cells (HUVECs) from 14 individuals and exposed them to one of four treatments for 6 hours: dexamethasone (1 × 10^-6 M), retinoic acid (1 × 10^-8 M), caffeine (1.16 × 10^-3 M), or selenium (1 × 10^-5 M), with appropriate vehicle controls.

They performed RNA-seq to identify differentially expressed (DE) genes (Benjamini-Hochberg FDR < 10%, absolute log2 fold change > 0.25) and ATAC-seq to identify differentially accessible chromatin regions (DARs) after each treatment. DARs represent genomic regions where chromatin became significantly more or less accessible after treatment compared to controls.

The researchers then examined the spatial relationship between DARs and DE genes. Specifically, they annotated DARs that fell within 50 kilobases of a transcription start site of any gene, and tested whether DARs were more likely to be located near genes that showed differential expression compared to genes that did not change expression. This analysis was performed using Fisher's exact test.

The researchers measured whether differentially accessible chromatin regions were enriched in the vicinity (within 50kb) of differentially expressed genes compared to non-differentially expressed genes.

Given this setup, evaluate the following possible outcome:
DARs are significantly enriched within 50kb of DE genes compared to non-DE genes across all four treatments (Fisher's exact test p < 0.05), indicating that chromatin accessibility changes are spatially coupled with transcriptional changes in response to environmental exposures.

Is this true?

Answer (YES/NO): YES